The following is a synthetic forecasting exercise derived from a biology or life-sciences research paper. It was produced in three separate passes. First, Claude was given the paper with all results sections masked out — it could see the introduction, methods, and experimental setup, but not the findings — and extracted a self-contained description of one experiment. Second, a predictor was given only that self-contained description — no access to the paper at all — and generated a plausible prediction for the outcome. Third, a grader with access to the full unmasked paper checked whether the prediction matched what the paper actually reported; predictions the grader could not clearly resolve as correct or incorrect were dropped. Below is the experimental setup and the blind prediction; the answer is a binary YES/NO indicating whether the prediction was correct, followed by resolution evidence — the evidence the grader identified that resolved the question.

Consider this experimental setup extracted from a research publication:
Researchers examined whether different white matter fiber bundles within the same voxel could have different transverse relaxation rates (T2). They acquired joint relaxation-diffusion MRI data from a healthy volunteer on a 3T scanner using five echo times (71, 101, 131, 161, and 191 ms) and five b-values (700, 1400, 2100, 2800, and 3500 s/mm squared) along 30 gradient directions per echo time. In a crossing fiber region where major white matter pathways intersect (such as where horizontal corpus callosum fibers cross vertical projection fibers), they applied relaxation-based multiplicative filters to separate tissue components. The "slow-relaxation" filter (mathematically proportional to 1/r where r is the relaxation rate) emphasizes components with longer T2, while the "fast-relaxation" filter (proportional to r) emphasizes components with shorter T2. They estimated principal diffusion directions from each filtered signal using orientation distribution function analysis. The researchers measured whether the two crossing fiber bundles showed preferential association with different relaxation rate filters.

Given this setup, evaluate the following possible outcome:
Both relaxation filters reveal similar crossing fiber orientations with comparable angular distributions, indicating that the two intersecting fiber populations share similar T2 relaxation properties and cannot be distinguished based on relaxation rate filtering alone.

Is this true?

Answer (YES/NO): NO